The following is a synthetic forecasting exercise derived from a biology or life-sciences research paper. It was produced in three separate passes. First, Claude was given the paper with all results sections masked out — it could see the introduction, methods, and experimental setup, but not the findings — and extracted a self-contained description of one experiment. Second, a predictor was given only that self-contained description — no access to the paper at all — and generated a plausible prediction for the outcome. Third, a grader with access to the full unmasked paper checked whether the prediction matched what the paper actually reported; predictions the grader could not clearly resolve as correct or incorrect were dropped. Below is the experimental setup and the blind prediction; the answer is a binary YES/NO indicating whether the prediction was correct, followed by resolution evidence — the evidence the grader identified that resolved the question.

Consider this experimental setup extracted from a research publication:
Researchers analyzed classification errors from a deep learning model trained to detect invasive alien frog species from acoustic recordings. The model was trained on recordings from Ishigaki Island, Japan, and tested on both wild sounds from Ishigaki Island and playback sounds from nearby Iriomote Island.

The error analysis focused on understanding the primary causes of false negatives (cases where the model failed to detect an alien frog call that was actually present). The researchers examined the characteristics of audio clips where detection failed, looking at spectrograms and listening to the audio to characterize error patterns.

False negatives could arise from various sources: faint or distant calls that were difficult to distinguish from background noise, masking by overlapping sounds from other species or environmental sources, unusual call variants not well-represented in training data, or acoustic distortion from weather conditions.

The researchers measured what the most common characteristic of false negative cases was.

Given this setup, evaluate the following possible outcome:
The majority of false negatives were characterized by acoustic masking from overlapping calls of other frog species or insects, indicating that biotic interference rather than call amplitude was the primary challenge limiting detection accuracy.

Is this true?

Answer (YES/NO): NO